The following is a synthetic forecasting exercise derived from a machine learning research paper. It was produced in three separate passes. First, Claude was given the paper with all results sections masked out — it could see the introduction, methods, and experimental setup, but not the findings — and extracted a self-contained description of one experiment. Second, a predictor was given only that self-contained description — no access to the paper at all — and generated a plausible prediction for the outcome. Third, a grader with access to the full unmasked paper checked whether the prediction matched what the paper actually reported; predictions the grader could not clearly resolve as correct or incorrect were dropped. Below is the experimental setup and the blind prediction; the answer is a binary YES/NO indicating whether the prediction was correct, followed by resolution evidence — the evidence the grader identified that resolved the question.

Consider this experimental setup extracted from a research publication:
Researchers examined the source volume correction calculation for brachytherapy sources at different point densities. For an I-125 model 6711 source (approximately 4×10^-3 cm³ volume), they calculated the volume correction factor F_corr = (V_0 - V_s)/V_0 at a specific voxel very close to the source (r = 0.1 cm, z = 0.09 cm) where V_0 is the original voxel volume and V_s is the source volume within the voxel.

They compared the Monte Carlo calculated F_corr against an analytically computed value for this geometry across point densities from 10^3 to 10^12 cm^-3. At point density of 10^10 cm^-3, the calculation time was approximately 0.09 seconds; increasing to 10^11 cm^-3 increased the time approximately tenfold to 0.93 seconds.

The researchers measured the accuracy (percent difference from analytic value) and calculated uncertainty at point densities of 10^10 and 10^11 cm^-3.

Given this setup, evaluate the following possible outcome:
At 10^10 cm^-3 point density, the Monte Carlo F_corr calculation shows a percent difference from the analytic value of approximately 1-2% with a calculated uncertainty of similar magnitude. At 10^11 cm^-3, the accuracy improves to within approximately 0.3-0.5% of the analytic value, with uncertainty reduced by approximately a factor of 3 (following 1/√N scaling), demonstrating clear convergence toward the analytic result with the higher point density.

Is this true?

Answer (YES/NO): NO